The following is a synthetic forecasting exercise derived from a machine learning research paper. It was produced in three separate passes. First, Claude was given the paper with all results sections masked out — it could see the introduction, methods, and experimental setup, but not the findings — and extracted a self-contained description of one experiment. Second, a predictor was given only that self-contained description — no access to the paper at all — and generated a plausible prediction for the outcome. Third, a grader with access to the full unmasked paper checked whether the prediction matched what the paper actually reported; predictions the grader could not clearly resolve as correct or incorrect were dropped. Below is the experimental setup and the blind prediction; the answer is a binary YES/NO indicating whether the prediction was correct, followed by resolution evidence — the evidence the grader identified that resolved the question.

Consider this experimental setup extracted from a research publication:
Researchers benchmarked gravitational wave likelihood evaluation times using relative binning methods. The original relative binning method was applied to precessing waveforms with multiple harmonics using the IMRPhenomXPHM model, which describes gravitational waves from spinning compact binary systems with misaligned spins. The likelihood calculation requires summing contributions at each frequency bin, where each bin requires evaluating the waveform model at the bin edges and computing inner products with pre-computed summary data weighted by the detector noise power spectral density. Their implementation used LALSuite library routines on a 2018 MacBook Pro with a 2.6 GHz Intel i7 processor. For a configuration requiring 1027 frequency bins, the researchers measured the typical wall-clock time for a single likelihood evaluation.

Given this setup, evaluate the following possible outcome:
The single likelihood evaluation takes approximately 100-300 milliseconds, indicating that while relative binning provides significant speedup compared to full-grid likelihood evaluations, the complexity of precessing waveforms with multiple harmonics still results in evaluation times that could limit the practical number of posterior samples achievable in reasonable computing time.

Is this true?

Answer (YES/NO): NO